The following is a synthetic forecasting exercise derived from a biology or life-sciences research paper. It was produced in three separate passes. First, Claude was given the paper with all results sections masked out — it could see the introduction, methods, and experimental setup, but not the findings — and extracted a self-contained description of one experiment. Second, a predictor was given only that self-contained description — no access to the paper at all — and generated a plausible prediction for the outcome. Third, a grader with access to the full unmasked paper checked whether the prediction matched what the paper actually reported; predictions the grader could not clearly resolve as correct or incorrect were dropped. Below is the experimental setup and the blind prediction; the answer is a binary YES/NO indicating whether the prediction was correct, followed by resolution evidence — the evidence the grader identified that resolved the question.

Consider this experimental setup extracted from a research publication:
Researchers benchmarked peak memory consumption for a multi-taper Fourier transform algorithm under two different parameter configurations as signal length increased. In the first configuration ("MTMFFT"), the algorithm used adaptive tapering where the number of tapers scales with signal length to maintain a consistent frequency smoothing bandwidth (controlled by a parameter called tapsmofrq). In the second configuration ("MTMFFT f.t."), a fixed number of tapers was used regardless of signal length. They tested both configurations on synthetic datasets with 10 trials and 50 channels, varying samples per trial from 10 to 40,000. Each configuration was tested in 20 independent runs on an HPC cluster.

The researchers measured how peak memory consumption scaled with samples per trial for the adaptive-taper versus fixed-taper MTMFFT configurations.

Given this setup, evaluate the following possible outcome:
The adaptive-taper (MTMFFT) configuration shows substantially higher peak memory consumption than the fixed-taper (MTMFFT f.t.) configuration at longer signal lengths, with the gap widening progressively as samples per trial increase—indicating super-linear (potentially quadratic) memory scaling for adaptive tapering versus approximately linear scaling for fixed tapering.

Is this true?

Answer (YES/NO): YES